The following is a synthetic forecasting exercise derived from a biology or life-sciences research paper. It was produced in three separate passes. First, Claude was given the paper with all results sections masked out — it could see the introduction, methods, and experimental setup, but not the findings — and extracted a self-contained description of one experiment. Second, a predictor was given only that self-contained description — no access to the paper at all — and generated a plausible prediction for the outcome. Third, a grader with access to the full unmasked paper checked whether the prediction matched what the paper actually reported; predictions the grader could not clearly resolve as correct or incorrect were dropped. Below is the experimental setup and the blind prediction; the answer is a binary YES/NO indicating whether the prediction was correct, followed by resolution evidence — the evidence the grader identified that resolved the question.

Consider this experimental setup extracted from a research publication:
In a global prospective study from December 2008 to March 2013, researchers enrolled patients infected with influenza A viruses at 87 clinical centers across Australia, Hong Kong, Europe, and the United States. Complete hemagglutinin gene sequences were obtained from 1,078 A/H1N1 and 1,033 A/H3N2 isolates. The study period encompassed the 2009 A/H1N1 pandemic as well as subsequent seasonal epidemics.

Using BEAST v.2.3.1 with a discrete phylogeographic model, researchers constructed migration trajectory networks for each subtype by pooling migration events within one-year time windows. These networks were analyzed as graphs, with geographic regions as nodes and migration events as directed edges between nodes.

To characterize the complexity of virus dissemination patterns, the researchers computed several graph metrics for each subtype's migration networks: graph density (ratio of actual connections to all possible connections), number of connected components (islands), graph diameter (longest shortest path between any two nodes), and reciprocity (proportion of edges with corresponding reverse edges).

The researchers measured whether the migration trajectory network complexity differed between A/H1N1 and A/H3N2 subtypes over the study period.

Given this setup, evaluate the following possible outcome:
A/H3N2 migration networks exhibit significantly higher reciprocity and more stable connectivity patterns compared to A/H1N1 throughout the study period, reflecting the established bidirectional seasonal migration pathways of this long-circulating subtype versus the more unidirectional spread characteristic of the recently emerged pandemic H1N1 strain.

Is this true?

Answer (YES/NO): NO